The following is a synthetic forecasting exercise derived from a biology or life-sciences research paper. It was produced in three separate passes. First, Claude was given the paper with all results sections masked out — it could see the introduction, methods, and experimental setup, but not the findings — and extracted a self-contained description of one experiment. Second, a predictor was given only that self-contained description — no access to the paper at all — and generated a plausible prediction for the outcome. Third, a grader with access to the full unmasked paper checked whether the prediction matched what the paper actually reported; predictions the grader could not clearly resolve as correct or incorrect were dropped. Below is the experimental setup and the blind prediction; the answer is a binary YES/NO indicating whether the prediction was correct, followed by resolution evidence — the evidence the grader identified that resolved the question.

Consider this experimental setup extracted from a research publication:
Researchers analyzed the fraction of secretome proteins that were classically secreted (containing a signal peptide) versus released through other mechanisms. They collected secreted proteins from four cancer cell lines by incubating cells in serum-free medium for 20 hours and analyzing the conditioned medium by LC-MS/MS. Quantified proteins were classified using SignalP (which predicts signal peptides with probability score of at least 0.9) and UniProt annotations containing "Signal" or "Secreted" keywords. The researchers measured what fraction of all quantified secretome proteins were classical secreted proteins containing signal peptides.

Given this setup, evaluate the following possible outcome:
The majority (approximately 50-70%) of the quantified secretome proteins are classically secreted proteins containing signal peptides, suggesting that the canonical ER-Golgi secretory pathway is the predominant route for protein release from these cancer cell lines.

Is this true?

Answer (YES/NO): NO